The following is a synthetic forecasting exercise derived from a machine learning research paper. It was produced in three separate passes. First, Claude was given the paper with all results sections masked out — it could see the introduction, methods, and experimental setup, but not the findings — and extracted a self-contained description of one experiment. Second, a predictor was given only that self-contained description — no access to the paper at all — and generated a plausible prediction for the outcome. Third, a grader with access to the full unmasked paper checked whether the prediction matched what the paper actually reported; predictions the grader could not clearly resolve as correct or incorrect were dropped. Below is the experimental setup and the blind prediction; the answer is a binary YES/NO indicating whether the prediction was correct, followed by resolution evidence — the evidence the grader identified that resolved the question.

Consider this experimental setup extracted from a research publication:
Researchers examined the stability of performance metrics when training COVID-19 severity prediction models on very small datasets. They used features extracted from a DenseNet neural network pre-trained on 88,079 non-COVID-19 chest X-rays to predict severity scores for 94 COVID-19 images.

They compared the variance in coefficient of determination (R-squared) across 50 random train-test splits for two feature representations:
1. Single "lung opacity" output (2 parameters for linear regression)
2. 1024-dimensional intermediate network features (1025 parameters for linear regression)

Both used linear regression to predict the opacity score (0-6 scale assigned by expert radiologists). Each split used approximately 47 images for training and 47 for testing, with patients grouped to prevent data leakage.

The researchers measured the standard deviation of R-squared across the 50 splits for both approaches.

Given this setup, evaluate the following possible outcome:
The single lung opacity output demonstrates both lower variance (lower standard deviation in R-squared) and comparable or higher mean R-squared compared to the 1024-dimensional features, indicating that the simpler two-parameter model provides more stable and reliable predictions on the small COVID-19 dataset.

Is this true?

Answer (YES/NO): YES